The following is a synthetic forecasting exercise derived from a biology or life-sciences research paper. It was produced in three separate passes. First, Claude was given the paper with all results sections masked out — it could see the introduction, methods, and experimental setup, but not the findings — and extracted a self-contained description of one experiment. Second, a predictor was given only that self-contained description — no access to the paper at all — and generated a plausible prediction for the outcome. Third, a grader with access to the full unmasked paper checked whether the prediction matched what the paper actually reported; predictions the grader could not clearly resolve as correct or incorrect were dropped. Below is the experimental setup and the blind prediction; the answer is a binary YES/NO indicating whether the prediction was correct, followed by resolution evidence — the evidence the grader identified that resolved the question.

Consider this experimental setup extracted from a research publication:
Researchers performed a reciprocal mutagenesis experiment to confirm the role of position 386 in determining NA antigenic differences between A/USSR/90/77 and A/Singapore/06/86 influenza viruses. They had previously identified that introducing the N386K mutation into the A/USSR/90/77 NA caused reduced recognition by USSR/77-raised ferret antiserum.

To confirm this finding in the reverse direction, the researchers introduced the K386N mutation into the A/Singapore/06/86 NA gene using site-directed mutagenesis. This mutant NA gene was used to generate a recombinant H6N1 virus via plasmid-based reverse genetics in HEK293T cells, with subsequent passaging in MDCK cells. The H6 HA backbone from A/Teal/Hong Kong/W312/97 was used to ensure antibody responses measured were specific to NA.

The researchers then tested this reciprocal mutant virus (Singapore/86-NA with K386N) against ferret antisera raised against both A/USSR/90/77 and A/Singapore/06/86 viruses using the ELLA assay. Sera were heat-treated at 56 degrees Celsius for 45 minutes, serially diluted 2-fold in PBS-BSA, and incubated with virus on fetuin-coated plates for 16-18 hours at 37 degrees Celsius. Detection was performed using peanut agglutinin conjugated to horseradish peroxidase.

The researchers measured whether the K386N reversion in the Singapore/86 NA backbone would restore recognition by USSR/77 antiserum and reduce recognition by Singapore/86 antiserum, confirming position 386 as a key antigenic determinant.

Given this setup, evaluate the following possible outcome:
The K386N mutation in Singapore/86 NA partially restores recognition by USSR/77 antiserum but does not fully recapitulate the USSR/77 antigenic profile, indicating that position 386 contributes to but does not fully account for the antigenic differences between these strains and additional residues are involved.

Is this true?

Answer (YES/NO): YES